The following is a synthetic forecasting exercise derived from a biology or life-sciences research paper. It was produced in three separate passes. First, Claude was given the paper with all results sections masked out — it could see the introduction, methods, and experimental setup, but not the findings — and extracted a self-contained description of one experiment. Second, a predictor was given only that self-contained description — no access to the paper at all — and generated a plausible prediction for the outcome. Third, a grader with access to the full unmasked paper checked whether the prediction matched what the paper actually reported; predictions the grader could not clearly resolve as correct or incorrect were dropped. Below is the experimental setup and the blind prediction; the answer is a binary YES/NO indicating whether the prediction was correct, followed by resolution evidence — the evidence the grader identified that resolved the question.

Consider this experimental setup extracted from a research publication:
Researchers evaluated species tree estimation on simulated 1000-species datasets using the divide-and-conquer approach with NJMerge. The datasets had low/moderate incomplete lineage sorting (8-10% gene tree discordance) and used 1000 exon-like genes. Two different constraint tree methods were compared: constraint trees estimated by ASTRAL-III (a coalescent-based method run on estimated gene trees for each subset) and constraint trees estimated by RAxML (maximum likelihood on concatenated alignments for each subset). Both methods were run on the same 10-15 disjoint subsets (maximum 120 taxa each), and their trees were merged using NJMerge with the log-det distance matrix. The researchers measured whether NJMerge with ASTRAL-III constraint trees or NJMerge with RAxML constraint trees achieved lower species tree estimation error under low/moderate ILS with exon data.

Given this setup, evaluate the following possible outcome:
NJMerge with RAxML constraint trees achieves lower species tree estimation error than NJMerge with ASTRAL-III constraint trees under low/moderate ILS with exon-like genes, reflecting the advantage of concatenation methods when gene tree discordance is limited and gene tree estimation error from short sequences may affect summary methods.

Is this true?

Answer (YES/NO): YES